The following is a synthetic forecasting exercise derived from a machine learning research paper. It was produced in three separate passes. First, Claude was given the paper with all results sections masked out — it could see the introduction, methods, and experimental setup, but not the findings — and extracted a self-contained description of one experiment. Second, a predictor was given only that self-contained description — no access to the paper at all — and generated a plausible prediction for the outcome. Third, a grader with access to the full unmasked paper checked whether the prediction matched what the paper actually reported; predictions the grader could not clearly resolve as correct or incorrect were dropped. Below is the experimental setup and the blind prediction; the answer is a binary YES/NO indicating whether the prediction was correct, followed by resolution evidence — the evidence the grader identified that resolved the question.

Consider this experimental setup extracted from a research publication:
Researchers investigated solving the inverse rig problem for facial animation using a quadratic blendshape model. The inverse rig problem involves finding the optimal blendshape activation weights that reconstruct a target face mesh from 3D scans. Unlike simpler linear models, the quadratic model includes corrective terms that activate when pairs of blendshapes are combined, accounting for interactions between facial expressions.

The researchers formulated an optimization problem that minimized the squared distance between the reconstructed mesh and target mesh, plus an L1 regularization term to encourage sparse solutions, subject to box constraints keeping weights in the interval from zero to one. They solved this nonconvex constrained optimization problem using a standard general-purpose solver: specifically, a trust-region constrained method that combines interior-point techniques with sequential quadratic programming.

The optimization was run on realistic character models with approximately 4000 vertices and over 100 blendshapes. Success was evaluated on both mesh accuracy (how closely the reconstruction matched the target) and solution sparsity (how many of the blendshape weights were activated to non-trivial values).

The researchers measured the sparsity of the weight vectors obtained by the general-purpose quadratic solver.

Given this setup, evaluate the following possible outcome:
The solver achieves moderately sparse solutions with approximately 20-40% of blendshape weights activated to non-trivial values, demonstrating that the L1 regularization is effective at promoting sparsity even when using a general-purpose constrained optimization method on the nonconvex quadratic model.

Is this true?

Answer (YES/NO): NO